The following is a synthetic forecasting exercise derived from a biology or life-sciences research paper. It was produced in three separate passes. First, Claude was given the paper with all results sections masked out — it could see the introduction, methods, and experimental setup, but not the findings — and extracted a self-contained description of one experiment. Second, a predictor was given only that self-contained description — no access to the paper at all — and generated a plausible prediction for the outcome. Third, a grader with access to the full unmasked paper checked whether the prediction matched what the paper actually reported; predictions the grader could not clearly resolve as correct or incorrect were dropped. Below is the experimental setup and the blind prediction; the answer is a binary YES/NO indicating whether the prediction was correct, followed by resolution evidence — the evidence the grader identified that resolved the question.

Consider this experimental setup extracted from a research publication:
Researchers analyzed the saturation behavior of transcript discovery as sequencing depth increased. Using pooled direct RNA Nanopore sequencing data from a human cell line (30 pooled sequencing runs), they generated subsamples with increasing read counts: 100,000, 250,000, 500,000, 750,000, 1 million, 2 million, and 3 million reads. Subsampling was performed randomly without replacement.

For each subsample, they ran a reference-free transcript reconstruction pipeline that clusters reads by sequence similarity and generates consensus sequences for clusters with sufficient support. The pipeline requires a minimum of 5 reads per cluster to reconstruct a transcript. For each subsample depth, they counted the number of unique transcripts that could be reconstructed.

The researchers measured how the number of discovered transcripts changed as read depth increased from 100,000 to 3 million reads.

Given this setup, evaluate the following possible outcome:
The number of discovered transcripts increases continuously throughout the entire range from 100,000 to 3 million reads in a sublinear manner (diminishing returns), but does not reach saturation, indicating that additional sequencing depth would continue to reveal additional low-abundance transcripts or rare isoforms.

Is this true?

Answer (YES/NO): NO